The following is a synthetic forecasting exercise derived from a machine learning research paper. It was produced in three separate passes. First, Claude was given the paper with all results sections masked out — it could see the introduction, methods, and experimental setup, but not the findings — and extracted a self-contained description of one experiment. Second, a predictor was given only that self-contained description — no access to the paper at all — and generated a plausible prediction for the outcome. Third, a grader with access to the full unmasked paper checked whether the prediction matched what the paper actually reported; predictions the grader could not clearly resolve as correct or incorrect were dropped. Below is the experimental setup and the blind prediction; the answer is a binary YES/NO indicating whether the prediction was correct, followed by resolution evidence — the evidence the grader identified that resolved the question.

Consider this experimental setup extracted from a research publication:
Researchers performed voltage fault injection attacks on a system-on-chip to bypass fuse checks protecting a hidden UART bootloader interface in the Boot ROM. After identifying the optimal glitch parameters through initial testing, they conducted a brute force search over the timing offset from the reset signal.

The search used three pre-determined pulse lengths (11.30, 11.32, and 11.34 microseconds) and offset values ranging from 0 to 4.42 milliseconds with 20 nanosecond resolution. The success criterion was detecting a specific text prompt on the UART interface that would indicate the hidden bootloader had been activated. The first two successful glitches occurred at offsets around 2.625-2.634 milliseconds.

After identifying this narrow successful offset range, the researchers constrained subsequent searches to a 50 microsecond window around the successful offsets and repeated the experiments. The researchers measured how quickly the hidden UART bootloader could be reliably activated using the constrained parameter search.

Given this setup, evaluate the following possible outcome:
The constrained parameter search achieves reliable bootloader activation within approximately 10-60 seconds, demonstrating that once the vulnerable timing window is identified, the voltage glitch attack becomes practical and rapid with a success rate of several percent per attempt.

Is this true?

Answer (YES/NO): NO